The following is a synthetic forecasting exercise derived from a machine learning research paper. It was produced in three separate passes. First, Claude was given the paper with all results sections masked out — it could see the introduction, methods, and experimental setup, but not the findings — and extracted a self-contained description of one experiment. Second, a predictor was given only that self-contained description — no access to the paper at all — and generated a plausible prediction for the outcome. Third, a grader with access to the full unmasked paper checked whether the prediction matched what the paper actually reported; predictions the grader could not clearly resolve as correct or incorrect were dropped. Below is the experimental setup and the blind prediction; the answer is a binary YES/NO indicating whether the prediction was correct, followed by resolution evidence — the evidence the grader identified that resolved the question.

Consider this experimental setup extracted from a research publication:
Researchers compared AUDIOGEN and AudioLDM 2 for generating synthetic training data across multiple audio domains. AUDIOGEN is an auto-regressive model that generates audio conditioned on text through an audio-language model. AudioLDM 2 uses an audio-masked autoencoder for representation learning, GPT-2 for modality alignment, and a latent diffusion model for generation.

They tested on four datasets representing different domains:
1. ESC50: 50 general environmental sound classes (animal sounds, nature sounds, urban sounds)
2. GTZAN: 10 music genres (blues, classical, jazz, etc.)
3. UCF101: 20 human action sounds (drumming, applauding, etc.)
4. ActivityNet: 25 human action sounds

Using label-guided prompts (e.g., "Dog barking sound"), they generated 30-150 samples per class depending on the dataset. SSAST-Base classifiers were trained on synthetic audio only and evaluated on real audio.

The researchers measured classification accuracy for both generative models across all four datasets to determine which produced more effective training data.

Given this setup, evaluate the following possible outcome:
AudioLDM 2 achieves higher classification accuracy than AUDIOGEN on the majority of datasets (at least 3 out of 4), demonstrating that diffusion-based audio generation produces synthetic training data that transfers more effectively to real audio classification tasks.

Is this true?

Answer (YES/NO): NO